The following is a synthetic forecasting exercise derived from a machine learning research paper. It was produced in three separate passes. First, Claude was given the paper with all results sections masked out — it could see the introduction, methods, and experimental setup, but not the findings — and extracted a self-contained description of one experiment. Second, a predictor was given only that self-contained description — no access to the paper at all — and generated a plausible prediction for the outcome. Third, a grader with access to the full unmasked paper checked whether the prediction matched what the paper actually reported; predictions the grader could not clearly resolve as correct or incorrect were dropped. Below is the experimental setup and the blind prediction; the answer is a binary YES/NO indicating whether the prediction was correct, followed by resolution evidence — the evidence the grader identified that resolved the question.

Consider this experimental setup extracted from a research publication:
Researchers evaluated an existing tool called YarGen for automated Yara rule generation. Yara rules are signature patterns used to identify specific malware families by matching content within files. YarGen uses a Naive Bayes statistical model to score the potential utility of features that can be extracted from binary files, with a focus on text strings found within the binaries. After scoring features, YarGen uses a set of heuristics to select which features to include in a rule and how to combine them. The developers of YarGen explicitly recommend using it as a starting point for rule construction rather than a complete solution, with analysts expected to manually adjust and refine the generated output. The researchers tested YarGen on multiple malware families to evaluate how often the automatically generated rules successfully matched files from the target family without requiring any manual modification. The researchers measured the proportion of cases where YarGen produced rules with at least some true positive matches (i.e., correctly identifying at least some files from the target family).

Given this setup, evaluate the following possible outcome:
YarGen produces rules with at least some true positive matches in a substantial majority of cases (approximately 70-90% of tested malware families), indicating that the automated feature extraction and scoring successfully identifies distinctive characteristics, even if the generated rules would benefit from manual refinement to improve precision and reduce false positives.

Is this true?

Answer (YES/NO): NO